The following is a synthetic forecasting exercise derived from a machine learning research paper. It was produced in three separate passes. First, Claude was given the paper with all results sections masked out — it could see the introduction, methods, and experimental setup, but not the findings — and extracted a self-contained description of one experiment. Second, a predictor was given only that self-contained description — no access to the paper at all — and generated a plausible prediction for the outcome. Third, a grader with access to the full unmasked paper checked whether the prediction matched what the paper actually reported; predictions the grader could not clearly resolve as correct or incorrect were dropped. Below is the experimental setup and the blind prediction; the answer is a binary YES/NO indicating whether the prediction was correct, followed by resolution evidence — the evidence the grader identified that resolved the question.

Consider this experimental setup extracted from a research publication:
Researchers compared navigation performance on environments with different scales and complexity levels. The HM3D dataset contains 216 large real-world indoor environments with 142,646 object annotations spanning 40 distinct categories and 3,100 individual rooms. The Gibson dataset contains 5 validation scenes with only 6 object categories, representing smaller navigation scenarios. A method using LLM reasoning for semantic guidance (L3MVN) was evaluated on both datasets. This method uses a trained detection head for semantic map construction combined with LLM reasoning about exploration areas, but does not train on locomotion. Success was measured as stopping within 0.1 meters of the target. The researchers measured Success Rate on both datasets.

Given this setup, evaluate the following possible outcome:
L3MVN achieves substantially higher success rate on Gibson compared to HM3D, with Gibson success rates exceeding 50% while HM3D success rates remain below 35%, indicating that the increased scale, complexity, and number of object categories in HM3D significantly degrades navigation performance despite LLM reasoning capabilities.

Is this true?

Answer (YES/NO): NO